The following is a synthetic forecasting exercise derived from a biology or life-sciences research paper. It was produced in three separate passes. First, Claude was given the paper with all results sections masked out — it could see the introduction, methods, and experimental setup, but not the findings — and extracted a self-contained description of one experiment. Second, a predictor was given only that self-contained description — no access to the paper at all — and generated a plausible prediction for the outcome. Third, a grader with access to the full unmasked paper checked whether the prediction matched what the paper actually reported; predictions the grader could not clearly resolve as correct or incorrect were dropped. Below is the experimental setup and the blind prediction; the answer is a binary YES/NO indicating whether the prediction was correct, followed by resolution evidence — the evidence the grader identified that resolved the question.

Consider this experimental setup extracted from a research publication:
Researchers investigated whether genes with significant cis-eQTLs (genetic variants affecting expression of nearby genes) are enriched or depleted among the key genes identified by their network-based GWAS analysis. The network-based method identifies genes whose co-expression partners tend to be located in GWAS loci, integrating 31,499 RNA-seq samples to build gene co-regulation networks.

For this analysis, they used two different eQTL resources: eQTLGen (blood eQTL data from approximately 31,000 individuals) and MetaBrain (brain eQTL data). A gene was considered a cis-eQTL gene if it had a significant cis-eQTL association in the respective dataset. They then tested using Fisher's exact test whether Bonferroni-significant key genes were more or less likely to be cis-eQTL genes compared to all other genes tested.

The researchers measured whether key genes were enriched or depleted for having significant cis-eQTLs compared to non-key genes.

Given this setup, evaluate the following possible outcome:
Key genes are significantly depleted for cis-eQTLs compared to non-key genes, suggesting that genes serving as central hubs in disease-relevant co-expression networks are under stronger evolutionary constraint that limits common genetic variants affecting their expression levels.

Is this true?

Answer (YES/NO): NO